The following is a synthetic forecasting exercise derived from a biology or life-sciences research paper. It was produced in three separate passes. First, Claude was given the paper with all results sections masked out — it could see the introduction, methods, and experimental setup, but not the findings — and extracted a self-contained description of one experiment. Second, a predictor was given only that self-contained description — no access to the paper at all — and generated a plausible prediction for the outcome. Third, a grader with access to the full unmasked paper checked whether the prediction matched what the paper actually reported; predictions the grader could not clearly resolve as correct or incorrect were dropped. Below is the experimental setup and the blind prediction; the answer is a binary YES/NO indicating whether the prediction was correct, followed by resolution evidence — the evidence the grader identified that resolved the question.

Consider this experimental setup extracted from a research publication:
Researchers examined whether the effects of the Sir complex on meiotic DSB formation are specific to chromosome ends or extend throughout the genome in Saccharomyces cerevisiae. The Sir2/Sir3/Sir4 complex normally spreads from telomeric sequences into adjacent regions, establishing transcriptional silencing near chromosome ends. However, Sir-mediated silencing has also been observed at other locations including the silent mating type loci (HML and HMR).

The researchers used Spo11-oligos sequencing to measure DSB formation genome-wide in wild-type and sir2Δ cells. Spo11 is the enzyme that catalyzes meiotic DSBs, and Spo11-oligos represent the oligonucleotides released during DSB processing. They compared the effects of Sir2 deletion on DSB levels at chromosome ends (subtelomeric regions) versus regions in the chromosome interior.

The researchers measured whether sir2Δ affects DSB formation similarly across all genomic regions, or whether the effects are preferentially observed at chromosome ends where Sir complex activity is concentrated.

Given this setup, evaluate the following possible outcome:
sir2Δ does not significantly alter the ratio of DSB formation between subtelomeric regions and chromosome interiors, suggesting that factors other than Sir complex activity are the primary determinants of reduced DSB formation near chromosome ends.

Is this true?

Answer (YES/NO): NO